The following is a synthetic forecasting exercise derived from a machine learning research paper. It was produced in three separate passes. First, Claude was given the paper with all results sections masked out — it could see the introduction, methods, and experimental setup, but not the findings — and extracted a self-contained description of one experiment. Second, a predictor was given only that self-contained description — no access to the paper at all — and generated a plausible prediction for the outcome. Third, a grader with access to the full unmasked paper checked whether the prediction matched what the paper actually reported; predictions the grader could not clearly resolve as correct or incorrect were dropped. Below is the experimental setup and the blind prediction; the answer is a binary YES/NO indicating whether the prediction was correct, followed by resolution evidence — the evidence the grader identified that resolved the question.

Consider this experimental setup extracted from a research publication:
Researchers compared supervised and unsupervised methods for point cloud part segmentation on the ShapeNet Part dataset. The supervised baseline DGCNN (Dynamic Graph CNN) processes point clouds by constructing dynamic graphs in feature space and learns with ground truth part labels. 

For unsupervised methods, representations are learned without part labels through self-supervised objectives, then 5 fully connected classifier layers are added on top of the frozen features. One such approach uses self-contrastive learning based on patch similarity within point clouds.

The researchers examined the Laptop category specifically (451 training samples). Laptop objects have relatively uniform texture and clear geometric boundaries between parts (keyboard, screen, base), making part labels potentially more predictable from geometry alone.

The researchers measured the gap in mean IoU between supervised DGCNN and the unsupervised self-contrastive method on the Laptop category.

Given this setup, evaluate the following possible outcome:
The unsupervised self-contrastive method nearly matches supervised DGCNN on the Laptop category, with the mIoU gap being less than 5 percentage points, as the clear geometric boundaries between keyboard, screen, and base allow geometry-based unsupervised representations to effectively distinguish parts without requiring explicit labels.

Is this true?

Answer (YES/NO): YES